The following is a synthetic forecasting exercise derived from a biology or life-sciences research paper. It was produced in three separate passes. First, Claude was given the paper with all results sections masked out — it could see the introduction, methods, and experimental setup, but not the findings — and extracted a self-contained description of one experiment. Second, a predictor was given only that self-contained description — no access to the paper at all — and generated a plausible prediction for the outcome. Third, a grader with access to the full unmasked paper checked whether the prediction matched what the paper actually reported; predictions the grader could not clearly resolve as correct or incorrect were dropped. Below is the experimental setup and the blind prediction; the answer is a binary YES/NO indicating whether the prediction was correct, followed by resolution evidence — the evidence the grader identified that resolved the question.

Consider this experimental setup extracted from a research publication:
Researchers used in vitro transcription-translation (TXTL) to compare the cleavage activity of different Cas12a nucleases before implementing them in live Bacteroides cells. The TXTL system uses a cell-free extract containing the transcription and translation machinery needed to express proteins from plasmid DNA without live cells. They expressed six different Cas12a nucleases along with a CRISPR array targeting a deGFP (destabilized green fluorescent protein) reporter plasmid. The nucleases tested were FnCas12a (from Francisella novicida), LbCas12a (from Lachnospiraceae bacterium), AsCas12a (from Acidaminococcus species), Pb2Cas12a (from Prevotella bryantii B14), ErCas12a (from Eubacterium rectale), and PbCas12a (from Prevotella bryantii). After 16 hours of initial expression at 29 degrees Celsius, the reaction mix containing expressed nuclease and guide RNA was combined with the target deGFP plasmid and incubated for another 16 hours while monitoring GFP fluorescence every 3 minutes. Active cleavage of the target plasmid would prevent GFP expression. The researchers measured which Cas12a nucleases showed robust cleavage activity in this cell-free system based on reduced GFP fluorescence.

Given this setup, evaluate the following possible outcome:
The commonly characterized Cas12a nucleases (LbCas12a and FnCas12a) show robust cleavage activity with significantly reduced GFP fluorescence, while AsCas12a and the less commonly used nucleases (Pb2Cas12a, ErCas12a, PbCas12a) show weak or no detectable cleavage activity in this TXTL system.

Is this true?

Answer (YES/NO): NO